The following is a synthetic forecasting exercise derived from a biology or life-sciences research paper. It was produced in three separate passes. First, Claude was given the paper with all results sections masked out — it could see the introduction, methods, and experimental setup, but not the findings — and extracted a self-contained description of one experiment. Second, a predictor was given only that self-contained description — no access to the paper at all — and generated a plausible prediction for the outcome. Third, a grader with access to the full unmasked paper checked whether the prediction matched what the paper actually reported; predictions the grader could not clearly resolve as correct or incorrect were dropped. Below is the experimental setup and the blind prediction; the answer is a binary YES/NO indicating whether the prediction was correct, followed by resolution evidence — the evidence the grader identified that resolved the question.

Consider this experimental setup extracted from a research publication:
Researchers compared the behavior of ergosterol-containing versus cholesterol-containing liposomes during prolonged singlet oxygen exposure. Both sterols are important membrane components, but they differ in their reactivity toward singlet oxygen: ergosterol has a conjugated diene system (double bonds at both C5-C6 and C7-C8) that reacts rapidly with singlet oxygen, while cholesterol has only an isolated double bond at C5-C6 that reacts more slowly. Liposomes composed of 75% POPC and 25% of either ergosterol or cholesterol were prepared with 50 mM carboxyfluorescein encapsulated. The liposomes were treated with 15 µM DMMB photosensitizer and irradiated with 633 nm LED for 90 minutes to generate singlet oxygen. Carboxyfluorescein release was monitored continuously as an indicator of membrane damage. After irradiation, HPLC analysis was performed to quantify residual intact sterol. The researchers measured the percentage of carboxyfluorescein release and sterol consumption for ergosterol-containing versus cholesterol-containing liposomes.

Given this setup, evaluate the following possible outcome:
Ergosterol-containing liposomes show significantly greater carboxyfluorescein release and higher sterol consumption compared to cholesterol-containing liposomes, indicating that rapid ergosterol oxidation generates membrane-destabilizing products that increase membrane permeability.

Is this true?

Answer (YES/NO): YES